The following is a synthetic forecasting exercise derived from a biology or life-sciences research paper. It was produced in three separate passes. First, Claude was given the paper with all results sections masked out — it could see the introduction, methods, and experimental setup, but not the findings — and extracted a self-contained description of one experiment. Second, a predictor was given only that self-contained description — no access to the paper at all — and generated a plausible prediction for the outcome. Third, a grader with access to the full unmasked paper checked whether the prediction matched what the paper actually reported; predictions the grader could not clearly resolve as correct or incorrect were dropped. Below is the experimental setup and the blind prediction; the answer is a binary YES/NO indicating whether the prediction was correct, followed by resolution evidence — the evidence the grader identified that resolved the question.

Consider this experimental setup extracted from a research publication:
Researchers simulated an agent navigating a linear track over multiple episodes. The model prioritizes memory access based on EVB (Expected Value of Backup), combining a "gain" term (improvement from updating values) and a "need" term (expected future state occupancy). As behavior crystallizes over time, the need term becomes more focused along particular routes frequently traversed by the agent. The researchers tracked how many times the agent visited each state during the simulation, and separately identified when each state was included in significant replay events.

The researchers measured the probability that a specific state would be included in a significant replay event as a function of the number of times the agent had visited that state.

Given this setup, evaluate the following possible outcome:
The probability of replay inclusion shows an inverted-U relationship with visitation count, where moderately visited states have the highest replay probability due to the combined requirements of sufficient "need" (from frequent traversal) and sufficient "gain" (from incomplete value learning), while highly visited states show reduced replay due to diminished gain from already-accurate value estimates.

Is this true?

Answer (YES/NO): NO